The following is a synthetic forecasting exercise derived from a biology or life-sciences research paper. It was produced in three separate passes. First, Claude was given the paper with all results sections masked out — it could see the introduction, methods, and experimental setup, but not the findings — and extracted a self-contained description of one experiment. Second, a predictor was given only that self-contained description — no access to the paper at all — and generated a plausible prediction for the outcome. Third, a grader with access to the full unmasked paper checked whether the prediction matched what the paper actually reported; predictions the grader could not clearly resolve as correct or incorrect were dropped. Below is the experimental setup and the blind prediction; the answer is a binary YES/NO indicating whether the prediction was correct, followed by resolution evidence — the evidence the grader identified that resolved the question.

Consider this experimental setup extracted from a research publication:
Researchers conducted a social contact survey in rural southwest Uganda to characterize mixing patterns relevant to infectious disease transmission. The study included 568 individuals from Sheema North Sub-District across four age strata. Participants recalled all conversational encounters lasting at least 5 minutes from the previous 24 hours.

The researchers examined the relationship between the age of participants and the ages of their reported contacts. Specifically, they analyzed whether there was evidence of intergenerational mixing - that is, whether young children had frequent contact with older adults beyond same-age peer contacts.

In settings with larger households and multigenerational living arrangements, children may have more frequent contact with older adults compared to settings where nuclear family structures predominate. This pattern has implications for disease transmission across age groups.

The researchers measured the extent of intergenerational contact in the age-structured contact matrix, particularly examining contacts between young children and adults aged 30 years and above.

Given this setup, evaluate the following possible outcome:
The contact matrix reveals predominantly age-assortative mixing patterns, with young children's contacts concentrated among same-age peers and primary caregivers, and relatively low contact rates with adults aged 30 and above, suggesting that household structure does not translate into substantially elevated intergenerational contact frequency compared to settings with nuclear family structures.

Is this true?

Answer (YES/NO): NO